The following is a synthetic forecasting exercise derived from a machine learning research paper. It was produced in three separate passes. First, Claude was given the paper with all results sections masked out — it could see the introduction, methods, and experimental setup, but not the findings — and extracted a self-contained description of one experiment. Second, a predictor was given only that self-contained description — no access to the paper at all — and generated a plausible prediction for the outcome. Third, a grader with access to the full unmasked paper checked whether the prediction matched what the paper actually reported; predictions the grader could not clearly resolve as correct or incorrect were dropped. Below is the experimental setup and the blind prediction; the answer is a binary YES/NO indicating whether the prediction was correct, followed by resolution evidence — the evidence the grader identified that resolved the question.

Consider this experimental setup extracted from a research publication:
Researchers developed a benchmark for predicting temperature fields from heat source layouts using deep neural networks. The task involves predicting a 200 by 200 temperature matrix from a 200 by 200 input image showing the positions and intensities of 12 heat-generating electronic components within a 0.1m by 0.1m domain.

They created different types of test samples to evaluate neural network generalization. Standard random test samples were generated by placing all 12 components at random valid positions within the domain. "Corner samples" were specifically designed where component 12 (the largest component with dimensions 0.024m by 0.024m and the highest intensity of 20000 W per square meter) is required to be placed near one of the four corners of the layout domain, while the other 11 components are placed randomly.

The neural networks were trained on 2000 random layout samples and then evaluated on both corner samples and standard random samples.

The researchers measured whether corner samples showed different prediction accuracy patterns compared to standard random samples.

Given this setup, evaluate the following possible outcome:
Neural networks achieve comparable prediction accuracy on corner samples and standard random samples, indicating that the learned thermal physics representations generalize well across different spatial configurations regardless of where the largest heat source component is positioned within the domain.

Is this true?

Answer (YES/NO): NO